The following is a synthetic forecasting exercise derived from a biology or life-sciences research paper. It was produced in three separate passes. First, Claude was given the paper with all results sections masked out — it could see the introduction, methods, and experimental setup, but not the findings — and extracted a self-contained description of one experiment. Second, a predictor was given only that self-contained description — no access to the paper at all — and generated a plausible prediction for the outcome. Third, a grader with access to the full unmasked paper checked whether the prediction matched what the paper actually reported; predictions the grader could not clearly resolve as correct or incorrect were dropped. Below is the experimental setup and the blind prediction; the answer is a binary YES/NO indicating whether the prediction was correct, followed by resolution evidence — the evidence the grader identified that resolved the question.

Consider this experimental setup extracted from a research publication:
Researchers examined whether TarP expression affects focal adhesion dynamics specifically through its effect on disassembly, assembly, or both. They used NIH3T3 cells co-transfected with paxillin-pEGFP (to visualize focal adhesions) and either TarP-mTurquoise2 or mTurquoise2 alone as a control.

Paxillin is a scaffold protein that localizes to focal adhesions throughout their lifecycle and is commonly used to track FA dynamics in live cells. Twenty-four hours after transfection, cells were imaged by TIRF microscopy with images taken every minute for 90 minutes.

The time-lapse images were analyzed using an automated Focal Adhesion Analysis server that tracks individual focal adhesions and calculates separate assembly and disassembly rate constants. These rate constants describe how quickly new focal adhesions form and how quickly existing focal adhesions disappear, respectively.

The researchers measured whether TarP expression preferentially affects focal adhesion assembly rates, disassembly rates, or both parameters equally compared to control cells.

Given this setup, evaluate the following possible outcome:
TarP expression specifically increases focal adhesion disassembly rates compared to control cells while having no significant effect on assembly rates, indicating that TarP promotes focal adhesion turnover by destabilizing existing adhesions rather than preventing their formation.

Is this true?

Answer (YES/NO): NO